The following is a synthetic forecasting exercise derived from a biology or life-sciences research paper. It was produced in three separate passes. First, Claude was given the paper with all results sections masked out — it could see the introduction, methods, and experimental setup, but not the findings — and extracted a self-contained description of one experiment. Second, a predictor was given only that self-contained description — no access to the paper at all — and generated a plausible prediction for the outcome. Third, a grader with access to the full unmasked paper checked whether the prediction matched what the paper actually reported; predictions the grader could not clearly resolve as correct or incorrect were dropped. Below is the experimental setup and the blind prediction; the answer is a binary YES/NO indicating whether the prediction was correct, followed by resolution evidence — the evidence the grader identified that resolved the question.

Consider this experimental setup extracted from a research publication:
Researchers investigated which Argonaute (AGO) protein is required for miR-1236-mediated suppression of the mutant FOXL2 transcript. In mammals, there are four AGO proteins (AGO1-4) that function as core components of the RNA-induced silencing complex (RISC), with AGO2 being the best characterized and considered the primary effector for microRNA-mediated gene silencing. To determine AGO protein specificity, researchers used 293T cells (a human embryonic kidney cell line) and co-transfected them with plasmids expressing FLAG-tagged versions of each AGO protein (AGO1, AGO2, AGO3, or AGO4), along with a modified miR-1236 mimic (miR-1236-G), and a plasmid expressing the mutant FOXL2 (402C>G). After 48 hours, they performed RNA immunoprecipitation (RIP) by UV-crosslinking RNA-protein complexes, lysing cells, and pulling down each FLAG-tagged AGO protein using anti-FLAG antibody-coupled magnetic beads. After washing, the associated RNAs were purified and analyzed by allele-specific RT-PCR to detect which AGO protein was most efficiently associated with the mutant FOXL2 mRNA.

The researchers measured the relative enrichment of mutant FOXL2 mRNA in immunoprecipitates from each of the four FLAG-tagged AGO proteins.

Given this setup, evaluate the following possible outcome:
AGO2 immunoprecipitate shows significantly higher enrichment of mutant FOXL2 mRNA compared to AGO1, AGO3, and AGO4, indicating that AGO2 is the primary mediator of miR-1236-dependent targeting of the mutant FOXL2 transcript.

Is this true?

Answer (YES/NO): NO